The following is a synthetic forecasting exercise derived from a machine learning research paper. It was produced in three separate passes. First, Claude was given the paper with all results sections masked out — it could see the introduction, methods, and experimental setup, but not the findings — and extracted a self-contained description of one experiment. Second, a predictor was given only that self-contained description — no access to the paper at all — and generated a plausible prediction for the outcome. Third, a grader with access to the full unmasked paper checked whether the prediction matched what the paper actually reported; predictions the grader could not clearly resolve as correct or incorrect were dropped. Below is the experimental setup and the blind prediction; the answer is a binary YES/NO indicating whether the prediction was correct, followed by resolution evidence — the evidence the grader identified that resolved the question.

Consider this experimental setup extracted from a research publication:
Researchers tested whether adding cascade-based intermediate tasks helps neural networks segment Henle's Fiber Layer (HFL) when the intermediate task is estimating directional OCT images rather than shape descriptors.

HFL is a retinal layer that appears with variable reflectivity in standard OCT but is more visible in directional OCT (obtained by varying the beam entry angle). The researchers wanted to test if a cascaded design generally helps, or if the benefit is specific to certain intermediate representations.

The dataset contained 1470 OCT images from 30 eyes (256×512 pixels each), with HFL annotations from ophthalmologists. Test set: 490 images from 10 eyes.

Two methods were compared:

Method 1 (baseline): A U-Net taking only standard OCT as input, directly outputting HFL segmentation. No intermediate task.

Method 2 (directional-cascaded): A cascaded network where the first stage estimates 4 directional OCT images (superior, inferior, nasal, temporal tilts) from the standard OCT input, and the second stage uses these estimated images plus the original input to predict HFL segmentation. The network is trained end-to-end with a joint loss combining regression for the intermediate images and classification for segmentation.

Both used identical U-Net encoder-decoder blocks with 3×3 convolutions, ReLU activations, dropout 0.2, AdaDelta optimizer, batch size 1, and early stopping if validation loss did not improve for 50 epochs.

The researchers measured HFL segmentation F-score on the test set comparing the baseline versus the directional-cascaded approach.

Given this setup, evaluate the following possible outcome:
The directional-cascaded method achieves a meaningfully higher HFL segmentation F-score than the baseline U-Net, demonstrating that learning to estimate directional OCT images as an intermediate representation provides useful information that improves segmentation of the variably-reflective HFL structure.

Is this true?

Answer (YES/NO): NO